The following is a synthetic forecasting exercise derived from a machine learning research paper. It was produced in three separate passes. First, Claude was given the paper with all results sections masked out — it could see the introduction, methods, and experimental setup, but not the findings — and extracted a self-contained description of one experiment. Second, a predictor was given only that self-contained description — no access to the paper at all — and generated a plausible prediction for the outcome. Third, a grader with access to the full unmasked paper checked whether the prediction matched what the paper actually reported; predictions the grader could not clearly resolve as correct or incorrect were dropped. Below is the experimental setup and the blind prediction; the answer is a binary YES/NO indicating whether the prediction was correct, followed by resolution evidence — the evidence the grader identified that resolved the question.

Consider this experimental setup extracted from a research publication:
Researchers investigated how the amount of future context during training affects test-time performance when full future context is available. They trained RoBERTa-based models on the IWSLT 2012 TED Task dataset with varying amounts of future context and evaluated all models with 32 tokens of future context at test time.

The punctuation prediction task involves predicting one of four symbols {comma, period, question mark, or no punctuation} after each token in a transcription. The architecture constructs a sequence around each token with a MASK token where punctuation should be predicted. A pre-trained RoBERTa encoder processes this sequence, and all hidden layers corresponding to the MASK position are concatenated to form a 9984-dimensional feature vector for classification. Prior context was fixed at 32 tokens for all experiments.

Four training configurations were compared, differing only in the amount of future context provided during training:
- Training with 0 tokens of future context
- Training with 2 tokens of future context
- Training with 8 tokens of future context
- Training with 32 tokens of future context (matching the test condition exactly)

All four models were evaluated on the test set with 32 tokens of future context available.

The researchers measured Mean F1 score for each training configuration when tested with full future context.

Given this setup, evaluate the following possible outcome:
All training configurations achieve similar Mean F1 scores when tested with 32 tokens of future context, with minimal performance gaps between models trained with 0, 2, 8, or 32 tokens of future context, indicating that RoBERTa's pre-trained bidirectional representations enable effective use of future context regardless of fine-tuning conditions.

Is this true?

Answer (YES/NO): NO